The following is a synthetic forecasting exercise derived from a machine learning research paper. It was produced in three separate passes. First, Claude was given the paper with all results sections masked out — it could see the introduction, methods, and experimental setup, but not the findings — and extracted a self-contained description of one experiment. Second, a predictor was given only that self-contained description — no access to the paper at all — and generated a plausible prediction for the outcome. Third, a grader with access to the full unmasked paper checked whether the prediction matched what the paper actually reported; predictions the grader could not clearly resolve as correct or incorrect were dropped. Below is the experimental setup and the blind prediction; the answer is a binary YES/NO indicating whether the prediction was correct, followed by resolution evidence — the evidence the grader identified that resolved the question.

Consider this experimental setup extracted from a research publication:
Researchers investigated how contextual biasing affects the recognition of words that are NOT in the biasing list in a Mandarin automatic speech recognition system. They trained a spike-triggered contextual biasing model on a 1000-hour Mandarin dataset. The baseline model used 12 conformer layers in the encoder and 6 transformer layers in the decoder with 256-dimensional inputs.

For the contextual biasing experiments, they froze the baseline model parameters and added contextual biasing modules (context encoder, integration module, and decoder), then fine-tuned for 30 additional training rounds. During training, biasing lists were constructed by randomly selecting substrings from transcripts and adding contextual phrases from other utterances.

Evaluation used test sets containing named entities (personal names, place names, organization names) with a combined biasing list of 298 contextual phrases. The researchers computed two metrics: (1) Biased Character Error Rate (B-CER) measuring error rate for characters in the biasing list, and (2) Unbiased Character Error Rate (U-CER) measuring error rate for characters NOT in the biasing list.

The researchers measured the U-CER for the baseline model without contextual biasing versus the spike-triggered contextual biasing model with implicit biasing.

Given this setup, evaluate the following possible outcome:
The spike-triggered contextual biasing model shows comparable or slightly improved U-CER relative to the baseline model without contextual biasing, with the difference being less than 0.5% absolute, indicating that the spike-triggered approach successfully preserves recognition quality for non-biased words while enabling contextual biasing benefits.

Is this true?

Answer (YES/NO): YES